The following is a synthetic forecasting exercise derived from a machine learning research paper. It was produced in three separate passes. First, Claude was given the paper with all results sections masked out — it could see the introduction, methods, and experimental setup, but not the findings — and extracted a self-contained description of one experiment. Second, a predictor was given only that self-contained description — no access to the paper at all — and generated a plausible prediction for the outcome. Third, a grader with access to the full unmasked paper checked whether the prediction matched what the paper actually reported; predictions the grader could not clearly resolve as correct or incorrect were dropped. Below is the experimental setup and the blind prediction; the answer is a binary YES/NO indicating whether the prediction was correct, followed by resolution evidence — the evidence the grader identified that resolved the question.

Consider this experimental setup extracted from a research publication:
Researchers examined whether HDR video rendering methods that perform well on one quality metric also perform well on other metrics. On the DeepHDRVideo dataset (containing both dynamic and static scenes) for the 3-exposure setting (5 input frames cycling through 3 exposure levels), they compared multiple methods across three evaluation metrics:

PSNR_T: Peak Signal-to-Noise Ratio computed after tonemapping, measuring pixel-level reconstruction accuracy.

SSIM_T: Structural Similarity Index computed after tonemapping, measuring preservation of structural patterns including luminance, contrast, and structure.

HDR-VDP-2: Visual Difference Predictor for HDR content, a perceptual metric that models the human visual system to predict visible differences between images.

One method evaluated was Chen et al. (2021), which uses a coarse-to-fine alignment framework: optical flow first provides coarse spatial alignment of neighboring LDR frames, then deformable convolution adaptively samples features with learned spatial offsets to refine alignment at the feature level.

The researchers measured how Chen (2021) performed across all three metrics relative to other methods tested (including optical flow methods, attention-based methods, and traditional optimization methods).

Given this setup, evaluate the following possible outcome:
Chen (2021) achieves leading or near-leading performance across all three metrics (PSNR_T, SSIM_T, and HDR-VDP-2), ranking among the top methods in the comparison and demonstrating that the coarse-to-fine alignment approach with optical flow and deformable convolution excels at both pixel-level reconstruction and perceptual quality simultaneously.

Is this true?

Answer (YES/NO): NO